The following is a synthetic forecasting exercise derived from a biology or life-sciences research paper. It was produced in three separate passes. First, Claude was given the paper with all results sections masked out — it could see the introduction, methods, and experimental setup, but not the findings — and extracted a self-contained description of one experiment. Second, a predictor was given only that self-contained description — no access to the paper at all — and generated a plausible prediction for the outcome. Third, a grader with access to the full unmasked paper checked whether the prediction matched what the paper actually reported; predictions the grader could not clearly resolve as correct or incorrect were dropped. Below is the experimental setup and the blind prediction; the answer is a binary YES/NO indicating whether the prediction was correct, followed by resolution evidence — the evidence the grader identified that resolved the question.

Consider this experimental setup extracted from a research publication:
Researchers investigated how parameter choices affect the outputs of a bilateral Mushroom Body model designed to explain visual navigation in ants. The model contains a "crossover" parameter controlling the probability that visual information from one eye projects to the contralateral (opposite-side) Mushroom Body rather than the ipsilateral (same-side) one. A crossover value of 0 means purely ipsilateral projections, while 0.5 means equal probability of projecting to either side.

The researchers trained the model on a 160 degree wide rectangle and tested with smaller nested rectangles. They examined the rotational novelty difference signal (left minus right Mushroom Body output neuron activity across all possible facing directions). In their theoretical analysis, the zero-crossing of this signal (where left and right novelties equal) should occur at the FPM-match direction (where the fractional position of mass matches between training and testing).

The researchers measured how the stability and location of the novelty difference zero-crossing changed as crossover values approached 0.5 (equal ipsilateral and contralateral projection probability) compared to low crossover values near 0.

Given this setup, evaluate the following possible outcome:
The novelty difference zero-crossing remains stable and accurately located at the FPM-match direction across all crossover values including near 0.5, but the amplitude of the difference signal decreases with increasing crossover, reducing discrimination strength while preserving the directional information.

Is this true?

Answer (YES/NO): NO